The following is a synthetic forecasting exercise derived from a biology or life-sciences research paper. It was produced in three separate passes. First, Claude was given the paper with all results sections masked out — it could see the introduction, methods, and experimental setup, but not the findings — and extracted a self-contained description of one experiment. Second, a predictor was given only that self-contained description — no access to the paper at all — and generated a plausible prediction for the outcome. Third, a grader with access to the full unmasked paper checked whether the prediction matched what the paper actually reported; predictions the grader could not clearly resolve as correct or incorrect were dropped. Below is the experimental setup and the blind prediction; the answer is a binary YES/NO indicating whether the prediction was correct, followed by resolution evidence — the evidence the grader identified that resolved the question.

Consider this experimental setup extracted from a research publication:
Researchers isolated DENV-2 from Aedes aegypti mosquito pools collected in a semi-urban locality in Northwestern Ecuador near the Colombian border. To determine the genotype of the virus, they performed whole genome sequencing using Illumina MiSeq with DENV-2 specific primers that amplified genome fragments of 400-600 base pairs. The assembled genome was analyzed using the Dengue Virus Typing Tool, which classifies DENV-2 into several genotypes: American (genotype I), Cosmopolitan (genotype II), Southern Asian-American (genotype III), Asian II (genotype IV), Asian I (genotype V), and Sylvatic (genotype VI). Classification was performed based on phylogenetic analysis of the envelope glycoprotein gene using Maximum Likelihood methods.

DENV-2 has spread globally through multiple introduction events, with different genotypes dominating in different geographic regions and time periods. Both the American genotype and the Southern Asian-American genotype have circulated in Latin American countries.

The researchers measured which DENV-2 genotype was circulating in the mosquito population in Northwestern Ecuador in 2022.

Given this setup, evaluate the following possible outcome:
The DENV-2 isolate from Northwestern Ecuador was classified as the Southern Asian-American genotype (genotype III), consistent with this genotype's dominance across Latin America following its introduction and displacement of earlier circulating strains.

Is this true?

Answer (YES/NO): YES